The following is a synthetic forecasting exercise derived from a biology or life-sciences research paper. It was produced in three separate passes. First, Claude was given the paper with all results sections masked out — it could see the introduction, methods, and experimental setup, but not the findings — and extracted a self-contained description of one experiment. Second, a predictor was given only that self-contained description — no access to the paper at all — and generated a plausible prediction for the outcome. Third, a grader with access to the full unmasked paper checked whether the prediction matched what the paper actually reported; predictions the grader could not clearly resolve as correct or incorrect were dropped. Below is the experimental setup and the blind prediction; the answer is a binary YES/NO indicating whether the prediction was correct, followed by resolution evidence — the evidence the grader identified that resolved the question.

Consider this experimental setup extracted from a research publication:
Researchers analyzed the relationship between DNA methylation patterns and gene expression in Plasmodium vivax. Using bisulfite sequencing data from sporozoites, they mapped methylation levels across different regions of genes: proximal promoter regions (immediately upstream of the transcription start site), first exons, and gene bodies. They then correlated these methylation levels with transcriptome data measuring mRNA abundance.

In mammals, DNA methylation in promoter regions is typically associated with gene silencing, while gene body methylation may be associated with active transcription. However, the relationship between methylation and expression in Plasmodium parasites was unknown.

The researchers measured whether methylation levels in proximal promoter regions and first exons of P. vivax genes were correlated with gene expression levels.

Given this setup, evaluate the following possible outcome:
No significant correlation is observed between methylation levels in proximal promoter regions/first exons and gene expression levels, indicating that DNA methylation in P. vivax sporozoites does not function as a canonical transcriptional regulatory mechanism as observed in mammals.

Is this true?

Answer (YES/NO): NO